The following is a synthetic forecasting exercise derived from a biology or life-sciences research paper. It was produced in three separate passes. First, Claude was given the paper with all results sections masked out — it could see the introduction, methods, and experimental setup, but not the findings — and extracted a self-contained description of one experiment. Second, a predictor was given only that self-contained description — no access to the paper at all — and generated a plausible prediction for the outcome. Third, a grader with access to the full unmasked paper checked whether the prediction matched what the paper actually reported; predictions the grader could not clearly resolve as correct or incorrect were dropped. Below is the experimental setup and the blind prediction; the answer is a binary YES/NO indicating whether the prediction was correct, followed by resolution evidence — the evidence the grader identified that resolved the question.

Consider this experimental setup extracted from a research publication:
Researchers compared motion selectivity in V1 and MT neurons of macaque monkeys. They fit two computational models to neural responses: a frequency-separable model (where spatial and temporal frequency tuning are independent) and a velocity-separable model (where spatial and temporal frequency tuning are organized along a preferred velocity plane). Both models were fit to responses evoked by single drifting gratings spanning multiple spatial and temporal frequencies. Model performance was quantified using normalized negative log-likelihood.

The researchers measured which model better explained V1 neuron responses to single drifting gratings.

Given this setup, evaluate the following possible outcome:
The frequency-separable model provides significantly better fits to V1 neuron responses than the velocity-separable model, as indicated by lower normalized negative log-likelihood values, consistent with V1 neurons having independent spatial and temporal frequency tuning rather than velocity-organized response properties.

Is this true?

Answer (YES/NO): YES